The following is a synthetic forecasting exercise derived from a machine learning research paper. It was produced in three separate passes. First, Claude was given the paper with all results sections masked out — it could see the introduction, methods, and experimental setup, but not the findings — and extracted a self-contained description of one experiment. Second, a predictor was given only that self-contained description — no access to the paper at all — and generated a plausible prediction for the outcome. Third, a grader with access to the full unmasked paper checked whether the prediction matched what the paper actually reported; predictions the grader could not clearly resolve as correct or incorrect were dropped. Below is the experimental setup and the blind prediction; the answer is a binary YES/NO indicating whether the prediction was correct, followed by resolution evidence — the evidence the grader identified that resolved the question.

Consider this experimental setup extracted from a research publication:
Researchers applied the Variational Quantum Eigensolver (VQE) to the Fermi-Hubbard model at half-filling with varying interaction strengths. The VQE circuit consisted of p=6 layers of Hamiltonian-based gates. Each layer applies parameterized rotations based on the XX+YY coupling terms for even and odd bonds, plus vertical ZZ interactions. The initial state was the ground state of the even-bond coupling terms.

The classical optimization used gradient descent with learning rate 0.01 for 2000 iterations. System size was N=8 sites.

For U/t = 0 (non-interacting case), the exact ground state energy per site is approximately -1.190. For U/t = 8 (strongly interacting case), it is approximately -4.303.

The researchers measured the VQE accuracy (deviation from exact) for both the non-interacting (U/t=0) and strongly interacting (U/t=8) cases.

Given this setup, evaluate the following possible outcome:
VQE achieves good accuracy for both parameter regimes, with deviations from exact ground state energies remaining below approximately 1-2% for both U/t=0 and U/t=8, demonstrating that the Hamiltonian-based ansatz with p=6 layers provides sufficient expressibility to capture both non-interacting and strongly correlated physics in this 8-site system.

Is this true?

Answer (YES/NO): YES